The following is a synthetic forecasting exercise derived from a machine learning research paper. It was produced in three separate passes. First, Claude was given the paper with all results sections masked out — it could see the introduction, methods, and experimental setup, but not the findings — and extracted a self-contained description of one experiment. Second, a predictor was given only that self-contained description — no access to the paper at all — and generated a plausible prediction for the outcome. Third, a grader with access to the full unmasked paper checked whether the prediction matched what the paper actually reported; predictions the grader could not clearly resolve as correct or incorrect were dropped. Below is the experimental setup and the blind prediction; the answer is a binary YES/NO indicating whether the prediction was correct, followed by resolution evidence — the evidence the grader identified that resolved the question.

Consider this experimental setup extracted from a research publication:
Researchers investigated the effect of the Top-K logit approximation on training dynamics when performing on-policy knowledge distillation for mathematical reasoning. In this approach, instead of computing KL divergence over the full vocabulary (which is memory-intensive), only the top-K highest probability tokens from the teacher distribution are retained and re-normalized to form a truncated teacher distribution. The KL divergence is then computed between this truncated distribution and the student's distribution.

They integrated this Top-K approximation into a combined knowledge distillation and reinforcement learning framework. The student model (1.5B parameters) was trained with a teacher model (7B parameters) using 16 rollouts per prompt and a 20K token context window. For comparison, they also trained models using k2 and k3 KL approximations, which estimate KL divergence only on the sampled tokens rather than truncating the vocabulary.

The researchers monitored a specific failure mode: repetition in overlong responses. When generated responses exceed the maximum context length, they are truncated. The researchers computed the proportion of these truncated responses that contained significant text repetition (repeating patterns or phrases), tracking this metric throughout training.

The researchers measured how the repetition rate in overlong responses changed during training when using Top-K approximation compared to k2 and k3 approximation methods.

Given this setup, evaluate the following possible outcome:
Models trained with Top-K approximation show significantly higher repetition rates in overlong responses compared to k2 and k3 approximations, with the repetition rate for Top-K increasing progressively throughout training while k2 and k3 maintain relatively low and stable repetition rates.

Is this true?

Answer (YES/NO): NO